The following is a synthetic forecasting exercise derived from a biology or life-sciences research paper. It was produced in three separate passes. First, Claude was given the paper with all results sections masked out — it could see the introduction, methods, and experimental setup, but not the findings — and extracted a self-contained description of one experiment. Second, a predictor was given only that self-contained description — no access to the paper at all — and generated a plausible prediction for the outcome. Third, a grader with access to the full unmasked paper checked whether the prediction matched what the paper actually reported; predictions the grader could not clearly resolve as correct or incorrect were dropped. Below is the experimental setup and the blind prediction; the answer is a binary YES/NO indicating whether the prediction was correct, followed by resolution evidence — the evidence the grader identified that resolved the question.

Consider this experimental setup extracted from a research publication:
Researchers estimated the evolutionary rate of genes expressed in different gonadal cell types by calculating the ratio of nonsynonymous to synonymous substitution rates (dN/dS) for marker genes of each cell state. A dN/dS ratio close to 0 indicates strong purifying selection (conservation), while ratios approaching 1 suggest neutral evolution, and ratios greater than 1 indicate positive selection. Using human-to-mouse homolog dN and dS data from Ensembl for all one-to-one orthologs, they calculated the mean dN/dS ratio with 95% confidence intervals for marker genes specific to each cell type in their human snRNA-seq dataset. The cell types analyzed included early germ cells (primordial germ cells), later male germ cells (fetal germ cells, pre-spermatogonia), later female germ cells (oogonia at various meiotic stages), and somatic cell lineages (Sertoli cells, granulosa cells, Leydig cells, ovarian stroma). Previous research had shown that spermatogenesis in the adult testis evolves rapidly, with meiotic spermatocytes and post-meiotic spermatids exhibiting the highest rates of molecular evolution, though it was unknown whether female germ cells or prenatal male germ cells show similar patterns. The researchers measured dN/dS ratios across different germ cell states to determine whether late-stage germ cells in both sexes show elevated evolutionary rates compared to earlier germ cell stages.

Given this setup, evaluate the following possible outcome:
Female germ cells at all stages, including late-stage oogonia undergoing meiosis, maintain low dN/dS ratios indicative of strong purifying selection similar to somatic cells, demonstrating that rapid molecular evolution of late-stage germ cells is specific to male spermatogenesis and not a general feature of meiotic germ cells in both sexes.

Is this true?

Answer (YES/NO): NO